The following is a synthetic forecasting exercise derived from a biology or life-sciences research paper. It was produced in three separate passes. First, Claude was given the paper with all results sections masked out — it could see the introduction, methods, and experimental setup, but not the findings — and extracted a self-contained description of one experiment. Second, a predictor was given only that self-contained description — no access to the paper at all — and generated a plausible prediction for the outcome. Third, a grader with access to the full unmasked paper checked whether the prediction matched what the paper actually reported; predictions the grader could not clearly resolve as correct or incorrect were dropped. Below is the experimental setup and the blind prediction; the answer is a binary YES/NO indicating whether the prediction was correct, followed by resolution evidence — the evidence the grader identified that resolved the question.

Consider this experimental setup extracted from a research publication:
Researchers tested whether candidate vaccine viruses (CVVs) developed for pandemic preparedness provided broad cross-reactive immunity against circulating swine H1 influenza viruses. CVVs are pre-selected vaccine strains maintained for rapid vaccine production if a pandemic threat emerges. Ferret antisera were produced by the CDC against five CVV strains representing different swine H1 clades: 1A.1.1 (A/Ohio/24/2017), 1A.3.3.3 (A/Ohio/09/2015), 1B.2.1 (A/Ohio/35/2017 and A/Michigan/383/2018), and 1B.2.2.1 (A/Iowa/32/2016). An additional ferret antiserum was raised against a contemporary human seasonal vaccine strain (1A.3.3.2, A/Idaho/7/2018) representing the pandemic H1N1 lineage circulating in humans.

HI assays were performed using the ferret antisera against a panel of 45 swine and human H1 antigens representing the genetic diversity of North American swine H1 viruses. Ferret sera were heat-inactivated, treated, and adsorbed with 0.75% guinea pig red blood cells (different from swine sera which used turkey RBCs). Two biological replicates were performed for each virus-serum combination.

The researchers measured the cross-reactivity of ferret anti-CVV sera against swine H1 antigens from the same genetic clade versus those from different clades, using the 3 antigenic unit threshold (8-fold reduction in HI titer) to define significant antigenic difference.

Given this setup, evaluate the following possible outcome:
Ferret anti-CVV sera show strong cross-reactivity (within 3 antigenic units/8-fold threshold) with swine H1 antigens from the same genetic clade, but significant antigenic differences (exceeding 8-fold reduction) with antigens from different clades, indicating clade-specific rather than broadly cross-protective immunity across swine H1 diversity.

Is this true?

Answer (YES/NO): NO